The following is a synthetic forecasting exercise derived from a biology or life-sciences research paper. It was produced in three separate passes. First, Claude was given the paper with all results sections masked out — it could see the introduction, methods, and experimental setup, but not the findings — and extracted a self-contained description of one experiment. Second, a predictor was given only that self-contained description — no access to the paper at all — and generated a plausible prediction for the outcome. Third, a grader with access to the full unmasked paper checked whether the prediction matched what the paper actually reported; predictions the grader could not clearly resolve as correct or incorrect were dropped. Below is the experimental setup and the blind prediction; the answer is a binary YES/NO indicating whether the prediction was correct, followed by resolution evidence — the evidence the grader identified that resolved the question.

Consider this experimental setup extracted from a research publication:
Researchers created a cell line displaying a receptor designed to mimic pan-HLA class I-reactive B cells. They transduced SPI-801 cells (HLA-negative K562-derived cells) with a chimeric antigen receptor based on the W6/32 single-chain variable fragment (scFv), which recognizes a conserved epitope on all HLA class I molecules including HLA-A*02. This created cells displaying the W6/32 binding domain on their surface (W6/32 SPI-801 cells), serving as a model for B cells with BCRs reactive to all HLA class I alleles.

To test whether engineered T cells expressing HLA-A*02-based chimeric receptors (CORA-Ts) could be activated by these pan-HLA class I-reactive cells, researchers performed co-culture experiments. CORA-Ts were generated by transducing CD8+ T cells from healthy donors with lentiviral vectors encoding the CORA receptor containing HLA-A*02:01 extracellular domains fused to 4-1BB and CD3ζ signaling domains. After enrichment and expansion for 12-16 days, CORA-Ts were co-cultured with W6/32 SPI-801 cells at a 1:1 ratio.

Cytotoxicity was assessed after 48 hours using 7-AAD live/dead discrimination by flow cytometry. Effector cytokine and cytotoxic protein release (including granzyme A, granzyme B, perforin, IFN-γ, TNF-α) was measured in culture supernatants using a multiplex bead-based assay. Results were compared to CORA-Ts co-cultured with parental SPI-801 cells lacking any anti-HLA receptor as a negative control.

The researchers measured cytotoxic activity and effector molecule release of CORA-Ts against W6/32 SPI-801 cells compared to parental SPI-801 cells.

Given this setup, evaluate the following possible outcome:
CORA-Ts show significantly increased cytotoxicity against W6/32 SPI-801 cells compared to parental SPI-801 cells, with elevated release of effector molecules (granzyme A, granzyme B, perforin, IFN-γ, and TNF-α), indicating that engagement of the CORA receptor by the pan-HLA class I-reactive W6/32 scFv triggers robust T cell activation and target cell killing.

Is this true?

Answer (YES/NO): YES